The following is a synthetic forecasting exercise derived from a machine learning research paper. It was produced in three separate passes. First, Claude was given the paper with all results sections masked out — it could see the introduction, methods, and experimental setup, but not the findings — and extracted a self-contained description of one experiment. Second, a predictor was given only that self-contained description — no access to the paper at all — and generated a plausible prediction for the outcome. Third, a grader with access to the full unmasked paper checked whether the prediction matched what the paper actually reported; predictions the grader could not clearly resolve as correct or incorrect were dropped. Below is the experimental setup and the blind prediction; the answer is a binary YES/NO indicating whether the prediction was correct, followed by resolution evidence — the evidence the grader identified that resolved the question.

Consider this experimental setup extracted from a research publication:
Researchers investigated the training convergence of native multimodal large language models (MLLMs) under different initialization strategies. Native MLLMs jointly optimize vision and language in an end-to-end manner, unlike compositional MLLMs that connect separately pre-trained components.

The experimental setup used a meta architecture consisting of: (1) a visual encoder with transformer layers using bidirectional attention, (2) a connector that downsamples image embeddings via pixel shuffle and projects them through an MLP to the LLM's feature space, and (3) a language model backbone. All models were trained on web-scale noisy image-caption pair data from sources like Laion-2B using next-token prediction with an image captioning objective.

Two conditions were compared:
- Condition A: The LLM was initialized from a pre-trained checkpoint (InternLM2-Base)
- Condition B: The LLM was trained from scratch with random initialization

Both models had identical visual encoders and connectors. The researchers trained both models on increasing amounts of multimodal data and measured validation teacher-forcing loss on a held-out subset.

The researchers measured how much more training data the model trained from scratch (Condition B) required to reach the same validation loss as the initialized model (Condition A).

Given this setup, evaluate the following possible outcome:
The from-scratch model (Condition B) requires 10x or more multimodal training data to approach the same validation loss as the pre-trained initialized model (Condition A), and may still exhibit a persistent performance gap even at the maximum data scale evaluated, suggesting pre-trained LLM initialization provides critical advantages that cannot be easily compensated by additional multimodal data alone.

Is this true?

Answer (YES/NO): YES